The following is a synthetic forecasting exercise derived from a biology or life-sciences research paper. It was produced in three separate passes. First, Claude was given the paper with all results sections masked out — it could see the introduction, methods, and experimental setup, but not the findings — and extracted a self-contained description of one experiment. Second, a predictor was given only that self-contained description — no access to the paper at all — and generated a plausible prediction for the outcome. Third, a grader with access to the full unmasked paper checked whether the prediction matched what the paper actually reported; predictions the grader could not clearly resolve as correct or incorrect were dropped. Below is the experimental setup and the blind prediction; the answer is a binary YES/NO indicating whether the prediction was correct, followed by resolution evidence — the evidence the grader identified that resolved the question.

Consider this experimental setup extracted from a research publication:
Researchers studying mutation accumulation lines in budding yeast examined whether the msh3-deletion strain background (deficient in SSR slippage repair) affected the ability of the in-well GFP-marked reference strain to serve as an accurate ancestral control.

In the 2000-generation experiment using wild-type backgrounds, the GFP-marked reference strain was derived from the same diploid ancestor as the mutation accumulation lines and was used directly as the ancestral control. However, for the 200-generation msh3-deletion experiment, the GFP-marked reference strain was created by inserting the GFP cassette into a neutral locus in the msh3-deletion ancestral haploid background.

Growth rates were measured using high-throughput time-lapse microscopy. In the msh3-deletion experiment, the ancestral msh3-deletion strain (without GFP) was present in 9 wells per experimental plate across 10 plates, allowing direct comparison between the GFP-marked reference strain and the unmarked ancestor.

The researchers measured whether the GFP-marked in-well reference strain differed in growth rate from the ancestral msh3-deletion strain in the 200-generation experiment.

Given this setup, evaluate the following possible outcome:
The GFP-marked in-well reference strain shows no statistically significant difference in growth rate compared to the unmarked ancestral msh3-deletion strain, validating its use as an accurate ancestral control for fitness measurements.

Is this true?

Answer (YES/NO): NO